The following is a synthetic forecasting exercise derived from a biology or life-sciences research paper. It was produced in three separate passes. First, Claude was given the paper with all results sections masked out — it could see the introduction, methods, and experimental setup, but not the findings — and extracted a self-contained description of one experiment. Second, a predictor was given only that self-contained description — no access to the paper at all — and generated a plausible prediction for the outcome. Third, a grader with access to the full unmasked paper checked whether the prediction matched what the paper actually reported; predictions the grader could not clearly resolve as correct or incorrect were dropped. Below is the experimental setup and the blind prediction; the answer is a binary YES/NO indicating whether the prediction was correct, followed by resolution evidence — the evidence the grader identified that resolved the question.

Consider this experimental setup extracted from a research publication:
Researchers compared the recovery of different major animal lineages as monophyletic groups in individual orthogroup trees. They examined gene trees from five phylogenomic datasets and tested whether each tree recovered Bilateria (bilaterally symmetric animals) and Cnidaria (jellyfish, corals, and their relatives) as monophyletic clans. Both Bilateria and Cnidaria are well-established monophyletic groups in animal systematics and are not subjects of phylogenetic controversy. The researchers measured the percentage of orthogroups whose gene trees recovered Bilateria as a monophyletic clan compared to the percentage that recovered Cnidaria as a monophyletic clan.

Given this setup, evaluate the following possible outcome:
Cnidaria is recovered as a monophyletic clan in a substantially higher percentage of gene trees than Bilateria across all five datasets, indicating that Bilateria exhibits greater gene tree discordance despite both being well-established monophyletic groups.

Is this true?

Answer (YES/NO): NO